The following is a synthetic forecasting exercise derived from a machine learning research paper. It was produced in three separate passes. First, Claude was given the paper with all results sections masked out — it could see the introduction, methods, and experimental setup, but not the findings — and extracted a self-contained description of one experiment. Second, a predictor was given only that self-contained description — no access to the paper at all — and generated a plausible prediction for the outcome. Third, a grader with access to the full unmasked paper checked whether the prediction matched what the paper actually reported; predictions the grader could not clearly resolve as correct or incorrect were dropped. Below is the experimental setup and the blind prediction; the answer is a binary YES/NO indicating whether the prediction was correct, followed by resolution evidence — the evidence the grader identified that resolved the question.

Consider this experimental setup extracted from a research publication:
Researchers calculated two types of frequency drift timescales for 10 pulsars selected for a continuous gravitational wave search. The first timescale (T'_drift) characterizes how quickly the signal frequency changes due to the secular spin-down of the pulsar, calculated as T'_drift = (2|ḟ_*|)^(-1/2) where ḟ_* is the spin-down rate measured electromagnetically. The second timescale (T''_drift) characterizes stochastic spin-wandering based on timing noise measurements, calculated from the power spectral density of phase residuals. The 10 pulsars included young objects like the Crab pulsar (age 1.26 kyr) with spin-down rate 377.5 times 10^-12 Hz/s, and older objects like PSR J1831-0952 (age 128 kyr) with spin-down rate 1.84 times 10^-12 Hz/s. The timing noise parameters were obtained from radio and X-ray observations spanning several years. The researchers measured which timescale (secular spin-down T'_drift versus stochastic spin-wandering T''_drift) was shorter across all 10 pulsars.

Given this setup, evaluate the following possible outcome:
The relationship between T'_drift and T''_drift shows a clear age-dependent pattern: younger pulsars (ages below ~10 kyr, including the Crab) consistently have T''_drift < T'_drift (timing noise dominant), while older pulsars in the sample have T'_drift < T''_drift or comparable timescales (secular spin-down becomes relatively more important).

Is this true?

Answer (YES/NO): NO